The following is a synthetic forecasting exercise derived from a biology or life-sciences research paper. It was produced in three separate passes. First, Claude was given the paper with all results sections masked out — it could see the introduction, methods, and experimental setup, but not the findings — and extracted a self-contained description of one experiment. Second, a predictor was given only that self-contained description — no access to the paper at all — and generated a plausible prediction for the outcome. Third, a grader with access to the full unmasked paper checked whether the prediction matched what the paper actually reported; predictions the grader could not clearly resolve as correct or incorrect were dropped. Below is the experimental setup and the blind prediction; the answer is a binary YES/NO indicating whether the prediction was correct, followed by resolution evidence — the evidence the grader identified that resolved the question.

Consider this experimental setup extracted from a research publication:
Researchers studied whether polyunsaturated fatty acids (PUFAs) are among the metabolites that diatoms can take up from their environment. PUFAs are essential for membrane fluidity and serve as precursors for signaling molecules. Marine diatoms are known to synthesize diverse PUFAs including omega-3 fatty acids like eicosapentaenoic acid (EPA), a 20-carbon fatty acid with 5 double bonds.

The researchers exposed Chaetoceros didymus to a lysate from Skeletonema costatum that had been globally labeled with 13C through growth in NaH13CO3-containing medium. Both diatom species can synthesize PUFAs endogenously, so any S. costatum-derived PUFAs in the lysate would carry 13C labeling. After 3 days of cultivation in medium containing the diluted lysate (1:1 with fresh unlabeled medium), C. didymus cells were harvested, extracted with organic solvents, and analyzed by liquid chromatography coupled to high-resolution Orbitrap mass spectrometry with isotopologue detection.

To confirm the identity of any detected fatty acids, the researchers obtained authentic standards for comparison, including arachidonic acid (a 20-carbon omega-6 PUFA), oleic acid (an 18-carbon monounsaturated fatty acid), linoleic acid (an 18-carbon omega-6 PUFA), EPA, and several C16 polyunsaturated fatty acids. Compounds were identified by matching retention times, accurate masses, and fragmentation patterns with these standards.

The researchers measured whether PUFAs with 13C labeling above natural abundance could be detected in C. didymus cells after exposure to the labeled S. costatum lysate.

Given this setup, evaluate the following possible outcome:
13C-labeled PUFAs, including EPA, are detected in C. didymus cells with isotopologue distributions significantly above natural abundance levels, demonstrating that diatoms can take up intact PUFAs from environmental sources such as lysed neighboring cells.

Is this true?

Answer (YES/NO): YES